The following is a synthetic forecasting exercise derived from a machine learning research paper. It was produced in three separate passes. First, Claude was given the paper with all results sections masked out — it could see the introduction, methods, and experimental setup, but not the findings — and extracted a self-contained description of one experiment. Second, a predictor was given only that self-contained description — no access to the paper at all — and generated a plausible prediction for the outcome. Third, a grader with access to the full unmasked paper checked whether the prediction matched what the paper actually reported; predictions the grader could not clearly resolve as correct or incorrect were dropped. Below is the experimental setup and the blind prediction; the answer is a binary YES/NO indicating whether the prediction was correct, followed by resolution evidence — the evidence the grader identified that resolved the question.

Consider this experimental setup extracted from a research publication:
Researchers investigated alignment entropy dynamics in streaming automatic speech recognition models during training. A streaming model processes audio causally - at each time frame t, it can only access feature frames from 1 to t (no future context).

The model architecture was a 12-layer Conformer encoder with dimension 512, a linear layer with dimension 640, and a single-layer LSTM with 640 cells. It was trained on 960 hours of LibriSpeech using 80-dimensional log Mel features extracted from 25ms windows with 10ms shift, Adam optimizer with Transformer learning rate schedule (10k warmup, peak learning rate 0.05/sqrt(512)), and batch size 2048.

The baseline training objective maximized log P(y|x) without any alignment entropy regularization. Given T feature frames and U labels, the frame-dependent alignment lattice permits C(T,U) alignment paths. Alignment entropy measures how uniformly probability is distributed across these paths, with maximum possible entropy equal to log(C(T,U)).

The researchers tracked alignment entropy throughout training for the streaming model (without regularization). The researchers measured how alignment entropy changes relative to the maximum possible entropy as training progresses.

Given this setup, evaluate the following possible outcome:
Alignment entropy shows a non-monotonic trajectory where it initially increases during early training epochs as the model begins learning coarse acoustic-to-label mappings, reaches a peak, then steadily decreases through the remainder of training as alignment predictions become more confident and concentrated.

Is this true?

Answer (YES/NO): NO